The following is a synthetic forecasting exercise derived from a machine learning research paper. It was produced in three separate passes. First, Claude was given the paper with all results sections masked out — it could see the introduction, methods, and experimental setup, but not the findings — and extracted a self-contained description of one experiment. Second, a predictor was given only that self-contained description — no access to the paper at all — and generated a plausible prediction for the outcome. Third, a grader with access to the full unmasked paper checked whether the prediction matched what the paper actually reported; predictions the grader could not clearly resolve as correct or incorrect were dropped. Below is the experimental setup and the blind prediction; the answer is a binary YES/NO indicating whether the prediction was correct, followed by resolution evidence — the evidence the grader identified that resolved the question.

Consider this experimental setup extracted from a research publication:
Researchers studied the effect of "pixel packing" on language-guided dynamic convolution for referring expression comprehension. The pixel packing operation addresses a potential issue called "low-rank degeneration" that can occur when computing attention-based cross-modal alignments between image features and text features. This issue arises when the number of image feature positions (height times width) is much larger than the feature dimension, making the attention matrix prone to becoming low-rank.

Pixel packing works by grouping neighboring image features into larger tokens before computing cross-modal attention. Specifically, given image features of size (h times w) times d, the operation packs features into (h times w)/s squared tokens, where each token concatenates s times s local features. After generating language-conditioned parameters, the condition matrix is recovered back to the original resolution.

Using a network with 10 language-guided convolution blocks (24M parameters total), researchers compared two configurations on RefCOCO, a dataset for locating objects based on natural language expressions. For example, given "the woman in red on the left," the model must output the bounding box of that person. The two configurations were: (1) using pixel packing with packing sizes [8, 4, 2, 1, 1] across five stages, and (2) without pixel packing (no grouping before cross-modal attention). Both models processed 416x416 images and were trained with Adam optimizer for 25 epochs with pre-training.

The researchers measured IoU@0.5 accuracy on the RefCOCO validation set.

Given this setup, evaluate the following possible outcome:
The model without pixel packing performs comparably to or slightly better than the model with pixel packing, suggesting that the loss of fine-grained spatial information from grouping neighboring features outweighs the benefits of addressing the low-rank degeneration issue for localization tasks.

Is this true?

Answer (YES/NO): NO